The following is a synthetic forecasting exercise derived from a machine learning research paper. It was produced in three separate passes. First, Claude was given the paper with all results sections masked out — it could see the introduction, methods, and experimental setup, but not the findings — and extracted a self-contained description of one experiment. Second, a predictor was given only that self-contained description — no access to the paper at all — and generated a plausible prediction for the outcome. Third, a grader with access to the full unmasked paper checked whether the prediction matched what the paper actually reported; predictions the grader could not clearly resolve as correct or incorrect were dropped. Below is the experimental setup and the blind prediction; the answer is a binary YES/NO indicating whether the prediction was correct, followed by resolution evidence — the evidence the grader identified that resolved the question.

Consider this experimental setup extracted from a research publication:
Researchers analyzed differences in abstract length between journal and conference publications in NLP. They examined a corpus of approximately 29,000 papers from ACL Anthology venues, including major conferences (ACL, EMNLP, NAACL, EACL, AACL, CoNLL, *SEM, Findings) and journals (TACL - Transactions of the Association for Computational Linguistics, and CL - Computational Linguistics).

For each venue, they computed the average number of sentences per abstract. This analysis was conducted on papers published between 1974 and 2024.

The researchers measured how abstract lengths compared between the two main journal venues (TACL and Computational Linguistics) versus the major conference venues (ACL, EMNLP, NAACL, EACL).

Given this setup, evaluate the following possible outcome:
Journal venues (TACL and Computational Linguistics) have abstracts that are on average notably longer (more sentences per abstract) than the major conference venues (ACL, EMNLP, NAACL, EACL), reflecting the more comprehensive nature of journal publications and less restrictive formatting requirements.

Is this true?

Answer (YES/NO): NO